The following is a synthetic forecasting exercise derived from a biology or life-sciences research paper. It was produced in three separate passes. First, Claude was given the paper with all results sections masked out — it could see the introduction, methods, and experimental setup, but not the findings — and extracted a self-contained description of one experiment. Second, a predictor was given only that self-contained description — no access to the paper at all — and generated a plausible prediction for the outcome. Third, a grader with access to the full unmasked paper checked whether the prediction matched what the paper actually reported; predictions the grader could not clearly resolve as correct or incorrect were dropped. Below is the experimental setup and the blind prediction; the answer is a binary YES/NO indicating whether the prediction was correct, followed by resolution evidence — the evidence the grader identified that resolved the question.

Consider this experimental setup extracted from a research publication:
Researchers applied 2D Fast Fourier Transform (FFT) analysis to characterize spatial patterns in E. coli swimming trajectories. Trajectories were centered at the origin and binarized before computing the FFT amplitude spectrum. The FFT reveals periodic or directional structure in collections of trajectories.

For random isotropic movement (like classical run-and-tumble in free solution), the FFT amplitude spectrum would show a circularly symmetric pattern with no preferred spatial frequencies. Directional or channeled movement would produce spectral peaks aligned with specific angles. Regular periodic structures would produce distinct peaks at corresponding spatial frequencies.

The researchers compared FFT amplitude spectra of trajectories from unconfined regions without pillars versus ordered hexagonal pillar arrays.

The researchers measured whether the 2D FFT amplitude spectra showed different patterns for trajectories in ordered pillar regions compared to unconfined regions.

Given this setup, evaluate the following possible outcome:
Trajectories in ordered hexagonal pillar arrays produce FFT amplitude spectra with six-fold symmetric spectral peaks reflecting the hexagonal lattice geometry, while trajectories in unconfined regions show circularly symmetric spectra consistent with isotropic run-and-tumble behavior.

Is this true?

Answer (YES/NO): NO